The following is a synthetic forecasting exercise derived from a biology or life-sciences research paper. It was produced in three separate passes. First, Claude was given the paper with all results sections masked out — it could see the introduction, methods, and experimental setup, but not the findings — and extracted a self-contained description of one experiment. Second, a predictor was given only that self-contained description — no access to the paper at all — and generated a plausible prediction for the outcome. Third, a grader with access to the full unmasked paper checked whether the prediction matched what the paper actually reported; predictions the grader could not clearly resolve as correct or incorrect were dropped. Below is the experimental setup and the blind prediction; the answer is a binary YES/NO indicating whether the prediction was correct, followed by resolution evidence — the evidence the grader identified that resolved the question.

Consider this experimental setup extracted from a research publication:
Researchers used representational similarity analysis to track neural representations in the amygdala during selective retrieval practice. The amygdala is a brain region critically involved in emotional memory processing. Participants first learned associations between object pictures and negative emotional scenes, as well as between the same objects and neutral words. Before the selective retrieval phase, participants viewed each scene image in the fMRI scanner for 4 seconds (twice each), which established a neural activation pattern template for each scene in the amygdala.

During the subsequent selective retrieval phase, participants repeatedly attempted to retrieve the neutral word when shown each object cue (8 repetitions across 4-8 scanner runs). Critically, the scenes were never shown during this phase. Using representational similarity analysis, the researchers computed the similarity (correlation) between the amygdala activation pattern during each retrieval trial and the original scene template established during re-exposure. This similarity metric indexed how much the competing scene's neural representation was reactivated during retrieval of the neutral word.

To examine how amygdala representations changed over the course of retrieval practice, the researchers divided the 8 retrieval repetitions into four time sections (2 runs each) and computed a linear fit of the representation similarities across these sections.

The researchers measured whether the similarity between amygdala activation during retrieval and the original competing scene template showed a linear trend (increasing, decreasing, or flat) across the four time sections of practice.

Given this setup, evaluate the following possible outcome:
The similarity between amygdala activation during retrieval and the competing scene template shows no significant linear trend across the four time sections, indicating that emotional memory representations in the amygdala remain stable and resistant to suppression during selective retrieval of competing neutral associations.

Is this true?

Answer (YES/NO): NO